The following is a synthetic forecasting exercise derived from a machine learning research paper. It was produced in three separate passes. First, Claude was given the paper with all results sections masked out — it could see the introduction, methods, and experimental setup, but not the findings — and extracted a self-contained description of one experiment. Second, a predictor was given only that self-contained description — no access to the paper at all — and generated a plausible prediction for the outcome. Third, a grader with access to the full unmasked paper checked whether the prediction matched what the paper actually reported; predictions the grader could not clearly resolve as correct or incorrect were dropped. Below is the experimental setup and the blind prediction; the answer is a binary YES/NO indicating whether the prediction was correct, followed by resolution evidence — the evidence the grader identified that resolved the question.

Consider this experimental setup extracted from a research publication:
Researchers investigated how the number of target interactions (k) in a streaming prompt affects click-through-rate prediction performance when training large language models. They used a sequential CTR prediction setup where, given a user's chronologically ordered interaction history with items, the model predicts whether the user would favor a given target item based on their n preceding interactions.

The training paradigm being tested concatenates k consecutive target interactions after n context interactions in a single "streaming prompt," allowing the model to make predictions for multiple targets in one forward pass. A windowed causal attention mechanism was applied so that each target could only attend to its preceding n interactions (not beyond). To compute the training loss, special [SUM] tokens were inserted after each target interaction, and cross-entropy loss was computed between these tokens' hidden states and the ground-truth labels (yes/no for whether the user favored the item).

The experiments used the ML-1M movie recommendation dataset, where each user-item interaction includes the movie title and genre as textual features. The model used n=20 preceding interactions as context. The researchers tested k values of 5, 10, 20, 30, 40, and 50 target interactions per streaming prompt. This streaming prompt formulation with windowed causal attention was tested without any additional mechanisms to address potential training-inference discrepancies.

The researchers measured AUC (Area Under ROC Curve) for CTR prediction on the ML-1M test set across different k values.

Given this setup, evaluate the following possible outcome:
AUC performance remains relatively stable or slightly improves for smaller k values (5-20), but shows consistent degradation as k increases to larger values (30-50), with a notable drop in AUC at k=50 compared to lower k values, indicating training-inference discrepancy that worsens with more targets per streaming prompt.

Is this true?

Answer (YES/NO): NO